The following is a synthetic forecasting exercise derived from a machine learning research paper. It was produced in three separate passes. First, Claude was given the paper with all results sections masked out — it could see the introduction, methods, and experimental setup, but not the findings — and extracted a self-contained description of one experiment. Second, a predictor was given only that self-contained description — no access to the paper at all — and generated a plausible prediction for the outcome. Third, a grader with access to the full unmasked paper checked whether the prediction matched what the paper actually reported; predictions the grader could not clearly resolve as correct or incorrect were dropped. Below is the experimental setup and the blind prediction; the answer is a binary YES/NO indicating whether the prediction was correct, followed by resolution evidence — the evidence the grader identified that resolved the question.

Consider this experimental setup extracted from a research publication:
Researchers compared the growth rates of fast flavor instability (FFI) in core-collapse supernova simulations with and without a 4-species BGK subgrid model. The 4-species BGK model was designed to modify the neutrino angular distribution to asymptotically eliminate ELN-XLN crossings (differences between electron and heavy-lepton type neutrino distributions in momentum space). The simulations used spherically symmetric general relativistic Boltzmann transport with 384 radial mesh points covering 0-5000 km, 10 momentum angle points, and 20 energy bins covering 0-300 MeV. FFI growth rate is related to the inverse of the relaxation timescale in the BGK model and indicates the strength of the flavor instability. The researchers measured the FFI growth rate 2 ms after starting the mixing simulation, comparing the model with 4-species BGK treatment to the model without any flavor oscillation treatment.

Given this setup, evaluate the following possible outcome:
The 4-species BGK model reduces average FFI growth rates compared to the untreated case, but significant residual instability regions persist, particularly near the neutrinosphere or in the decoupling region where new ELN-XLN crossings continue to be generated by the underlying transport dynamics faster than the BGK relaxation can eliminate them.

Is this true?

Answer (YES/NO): NO